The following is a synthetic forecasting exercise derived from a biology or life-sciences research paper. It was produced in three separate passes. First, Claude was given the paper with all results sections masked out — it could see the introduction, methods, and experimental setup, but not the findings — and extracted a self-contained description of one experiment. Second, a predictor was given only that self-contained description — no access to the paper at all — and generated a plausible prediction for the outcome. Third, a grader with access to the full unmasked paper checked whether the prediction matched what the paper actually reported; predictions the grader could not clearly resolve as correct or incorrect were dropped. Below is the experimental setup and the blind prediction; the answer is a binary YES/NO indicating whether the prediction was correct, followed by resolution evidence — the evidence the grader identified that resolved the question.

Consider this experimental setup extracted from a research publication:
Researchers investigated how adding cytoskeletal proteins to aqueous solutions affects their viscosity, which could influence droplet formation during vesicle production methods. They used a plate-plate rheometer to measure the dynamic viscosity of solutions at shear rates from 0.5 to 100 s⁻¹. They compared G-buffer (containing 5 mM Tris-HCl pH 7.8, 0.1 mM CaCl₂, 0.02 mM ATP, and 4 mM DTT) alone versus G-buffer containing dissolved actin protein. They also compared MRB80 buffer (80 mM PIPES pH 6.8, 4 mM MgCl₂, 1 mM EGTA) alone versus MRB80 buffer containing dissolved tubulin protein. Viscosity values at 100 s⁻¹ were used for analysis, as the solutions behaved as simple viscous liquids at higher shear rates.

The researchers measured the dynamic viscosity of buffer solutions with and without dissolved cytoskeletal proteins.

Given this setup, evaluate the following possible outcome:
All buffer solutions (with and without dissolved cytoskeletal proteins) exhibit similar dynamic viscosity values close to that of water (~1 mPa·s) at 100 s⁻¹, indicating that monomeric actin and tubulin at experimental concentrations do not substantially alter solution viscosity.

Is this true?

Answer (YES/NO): NO